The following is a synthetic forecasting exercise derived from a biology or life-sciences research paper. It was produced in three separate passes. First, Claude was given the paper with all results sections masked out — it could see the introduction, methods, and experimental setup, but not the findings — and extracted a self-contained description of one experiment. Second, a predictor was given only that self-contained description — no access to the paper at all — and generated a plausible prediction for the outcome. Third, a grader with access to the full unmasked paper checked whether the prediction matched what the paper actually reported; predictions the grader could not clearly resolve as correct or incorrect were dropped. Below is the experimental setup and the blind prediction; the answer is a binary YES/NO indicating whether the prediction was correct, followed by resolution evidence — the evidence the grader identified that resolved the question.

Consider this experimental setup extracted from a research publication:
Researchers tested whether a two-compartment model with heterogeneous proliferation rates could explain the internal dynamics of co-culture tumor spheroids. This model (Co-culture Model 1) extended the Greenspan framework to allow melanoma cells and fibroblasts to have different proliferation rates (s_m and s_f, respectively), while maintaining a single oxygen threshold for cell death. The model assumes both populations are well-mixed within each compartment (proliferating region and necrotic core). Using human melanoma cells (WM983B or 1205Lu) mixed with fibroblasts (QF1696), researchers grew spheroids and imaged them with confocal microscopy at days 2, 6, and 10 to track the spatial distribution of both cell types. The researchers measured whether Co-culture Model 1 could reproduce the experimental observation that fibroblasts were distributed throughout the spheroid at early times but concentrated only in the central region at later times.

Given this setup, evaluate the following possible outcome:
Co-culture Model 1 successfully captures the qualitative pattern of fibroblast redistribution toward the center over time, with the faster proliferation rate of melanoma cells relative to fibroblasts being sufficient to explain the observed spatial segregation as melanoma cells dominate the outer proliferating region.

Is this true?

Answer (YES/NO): YES